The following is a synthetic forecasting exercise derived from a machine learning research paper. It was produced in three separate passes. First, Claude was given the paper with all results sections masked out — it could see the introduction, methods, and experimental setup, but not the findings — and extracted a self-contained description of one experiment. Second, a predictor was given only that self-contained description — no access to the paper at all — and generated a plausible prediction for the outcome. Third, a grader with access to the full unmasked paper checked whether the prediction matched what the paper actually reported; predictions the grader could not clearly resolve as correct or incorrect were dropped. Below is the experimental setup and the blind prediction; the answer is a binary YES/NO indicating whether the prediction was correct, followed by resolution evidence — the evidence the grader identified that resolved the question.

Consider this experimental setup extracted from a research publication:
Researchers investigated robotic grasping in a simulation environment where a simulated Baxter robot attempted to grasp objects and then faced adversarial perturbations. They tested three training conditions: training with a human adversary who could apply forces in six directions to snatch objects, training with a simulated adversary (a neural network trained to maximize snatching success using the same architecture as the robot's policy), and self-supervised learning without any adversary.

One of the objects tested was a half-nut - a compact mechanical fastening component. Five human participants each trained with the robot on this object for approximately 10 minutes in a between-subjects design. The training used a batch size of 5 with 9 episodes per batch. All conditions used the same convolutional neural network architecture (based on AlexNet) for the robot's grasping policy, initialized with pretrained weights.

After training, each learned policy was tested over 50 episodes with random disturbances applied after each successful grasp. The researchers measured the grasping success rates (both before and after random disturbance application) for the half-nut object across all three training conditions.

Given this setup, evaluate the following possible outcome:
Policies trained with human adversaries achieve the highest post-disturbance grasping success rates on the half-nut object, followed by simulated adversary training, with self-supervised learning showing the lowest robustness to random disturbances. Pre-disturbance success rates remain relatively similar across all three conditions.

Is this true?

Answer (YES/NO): NO